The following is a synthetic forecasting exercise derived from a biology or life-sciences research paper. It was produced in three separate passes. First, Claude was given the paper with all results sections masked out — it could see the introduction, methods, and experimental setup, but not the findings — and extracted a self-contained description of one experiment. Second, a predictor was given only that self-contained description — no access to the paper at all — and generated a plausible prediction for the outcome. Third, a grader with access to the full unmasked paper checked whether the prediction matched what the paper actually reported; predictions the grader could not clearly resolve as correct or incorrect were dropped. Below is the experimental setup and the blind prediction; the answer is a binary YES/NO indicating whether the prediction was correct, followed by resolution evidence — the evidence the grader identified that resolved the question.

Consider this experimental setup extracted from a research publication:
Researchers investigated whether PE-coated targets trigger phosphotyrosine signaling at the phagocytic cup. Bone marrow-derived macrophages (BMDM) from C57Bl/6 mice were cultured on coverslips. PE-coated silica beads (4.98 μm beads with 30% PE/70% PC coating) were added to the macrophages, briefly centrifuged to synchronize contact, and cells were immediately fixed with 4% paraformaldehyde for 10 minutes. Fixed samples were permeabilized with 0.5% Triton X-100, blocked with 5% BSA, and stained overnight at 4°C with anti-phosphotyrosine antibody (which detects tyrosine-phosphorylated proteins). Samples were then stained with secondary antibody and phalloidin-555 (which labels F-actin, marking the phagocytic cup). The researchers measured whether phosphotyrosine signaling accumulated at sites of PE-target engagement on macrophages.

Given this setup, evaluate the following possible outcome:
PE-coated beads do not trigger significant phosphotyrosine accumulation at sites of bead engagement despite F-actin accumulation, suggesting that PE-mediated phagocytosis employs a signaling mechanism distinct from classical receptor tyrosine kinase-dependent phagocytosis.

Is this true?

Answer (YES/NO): NO